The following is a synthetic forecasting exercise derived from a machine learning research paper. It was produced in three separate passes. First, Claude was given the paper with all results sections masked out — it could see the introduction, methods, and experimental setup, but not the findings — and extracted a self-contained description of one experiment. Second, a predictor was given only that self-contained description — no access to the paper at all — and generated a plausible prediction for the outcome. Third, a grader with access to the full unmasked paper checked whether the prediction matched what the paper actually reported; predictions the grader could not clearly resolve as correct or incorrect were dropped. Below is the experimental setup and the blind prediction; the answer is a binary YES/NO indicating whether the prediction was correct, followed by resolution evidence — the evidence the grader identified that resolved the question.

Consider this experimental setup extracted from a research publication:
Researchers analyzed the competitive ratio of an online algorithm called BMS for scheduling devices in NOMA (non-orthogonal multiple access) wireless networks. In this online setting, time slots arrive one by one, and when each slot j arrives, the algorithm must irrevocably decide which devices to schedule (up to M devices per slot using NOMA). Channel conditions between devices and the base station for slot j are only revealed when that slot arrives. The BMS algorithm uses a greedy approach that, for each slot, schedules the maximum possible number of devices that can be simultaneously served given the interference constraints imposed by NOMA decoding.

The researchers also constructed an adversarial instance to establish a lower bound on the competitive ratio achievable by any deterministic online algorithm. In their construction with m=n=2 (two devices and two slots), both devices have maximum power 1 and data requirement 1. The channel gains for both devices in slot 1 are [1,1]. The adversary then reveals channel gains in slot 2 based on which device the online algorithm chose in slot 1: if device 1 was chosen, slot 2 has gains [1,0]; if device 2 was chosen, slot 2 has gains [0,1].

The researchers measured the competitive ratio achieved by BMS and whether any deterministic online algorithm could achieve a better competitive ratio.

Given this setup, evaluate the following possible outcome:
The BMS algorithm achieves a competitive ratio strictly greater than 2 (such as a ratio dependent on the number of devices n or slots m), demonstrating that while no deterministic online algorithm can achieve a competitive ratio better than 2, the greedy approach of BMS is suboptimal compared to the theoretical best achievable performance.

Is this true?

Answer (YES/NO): NO